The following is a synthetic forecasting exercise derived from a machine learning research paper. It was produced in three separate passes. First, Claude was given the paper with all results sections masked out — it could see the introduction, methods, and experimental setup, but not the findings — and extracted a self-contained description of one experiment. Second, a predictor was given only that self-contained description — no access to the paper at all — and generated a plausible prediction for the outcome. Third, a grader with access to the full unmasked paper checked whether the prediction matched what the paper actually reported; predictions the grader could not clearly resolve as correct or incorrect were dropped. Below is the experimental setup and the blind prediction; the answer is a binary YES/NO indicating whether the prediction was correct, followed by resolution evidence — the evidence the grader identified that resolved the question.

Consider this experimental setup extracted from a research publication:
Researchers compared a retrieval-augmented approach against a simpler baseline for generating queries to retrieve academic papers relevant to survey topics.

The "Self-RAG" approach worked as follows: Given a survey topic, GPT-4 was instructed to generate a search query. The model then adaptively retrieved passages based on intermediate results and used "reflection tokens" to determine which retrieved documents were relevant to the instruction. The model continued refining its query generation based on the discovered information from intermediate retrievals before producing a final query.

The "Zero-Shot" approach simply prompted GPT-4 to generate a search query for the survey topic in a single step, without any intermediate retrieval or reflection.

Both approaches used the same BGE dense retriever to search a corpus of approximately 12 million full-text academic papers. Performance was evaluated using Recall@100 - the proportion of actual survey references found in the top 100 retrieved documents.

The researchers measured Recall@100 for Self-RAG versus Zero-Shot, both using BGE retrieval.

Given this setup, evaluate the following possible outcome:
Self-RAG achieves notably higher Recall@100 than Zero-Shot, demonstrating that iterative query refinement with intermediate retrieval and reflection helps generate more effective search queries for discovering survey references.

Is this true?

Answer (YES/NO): NO